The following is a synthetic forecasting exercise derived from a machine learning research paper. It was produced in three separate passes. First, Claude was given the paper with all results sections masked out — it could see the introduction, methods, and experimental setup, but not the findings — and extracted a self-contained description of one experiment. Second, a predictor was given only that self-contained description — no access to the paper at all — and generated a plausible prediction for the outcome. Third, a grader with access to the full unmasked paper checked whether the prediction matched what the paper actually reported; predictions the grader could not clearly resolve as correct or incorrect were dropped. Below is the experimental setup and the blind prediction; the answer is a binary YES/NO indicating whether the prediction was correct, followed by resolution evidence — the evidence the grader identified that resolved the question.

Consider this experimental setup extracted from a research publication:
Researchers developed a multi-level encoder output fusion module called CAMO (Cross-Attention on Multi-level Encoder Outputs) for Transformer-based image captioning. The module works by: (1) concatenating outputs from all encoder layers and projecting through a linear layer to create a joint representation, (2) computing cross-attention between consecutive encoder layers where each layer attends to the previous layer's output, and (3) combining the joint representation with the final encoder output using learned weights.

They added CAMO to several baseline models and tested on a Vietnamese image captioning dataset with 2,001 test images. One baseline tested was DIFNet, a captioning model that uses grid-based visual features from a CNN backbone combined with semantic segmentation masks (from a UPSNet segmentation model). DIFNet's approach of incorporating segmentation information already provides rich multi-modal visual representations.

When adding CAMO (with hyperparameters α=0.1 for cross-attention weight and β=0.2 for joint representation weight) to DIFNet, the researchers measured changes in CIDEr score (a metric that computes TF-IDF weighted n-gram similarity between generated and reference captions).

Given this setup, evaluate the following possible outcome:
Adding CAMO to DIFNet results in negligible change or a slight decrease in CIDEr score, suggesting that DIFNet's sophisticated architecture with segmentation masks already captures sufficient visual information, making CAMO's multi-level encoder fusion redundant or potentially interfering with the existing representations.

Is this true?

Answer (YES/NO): YES